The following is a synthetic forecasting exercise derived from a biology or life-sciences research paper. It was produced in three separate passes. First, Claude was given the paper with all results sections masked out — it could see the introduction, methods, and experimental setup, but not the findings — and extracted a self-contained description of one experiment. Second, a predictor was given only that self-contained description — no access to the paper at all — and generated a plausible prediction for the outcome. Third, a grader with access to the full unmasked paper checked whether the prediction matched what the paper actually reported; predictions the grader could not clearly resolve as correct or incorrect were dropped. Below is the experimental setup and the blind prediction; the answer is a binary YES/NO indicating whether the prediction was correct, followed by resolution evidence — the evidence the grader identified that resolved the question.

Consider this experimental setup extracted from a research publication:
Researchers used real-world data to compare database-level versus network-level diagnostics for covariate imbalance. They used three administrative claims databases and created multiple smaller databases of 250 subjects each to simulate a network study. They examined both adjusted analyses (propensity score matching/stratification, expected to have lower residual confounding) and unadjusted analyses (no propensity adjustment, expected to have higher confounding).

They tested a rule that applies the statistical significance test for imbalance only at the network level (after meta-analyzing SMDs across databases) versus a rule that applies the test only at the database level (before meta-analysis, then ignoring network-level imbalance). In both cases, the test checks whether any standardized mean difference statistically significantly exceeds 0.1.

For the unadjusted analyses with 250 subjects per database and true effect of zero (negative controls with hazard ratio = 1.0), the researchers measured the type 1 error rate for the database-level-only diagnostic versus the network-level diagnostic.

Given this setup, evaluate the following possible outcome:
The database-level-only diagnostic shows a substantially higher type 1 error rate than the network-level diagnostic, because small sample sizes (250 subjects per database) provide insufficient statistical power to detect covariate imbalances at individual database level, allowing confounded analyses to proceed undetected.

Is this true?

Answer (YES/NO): YES